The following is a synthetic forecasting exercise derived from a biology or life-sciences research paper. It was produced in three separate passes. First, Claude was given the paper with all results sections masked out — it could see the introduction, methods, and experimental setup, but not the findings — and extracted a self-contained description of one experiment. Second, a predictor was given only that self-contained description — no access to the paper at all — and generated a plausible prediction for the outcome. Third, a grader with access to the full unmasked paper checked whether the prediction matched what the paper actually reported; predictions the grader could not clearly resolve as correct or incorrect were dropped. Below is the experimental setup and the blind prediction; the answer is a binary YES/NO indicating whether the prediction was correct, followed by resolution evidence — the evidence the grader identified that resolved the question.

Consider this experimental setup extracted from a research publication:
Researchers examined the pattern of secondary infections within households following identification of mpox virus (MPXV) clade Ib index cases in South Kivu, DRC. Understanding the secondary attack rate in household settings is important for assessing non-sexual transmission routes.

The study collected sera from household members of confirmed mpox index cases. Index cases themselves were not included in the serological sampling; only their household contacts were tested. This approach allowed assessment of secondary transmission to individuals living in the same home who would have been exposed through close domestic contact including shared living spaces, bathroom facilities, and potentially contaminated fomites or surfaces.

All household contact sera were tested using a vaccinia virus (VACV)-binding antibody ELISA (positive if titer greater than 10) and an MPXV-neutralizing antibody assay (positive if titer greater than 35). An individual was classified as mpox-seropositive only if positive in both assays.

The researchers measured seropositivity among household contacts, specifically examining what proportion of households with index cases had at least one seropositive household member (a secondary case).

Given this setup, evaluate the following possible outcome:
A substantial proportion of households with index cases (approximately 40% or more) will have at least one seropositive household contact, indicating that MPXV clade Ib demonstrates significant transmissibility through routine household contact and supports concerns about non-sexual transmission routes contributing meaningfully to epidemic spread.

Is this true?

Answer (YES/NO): YES